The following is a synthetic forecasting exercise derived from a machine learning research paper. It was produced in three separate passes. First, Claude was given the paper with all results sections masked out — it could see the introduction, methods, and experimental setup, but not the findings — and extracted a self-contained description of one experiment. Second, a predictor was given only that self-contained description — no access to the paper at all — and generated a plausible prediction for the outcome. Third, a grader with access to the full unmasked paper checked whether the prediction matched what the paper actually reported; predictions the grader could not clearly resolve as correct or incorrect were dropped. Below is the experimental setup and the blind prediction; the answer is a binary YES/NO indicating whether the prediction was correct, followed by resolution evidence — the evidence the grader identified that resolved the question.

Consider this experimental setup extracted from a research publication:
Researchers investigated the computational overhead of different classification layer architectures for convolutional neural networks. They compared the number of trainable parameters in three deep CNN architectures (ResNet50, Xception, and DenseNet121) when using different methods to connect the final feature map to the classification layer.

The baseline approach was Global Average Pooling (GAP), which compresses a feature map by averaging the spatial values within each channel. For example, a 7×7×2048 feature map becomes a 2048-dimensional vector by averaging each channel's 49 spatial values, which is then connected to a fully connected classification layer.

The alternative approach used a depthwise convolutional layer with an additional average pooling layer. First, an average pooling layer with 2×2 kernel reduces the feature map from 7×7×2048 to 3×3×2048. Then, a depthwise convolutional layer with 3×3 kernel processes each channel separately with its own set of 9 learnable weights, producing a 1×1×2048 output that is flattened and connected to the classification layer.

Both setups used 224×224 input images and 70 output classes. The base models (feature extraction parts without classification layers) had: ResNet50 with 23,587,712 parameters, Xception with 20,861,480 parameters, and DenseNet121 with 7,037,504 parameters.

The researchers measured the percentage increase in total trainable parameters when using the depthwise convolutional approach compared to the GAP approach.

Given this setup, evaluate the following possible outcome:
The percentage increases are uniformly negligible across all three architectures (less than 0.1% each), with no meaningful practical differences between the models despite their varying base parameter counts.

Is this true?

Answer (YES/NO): NO